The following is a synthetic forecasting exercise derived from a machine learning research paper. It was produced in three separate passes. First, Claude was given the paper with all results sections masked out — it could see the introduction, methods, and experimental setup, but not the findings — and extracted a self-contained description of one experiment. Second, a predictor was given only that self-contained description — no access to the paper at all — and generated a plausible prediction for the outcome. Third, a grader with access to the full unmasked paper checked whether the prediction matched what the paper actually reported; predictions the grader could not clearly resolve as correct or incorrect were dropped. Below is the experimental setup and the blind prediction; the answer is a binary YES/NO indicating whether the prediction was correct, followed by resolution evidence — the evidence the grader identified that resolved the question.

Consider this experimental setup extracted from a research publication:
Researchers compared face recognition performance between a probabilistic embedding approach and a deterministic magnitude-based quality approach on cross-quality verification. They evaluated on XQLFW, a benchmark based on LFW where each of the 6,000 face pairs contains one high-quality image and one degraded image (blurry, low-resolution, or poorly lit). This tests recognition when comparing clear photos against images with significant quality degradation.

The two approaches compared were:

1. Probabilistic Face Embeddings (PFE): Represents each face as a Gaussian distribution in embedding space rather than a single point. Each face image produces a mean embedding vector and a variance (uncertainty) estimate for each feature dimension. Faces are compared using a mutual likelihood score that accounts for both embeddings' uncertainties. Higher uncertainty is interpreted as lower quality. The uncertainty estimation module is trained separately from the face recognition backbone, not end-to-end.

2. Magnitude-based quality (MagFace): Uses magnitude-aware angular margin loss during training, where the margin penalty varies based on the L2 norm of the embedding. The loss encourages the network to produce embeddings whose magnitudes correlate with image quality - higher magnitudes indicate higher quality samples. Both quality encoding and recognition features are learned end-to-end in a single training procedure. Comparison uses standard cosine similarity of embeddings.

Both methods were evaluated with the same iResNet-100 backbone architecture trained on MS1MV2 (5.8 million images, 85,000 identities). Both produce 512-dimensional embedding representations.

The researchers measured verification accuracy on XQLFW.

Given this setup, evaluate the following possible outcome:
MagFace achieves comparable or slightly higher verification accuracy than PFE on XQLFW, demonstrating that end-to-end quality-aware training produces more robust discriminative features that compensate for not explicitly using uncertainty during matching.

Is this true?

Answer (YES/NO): NO